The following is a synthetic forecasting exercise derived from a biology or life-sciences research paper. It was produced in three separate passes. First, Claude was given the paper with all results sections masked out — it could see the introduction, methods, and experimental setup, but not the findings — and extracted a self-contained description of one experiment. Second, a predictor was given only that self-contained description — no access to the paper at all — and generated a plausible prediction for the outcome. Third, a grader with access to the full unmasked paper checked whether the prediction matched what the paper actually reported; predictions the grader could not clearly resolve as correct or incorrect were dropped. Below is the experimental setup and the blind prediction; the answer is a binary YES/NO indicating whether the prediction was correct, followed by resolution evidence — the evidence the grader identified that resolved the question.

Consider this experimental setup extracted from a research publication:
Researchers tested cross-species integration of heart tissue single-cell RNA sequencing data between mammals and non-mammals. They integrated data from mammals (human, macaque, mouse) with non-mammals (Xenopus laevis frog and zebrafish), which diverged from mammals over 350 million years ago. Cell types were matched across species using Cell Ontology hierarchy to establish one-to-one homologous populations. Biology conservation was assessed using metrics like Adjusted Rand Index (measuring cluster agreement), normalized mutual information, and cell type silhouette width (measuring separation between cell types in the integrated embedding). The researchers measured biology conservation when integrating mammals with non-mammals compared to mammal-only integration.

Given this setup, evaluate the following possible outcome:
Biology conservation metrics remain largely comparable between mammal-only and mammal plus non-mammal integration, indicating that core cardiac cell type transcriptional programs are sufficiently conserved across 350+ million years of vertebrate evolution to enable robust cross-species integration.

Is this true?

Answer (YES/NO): NO